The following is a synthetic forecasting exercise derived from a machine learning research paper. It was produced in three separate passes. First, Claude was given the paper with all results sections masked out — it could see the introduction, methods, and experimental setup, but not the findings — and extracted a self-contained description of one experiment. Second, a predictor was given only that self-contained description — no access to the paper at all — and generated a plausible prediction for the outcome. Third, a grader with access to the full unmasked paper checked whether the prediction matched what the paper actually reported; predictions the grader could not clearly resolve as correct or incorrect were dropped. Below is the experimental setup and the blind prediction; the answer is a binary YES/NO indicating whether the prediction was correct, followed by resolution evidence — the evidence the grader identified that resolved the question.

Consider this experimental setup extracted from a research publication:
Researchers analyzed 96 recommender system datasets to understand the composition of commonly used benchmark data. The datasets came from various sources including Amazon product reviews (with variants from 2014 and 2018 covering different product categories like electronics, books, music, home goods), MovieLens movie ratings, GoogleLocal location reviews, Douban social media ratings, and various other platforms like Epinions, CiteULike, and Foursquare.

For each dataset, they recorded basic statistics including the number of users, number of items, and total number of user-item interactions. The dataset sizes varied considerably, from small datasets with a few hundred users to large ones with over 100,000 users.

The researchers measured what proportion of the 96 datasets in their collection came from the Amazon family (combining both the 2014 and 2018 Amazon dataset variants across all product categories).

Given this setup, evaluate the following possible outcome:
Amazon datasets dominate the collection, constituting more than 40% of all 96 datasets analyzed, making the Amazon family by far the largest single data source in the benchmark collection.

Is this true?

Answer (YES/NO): YES